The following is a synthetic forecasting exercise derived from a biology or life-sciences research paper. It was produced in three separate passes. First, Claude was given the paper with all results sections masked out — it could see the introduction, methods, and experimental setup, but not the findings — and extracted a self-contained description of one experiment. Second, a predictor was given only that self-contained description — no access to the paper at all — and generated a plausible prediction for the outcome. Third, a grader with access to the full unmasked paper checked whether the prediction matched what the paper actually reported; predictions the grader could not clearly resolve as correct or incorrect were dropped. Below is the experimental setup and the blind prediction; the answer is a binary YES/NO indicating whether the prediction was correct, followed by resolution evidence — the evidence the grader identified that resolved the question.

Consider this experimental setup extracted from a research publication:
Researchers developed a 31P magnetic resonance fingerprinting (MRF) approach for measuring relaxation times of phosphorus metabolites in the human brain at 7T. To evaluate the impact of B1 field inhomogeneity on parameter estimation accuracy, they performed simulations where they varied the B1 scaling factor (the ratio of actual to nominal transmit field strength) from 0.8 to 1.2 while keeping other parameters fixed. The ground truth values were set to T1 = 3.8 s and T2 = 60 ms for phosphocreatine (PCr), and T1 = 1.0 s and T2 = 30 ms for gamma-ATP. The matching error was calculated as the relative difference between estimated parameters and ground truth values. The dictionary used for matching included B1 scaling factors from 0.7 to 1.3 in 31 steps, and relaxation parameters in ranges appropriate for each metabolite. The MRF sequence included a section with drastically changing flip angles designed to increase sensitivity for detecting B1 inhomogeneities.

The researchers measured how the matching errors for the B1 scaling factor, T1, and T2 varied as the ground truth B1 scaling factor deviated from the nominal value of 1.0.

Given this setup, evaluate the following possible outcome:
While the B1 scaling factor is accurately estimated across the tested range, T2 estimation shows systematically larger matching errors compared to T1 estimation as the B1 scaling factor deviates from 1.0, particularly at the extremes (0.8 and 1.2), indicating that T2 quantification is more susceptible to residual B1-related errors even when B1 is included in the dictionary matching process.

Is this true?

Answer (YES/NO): NO